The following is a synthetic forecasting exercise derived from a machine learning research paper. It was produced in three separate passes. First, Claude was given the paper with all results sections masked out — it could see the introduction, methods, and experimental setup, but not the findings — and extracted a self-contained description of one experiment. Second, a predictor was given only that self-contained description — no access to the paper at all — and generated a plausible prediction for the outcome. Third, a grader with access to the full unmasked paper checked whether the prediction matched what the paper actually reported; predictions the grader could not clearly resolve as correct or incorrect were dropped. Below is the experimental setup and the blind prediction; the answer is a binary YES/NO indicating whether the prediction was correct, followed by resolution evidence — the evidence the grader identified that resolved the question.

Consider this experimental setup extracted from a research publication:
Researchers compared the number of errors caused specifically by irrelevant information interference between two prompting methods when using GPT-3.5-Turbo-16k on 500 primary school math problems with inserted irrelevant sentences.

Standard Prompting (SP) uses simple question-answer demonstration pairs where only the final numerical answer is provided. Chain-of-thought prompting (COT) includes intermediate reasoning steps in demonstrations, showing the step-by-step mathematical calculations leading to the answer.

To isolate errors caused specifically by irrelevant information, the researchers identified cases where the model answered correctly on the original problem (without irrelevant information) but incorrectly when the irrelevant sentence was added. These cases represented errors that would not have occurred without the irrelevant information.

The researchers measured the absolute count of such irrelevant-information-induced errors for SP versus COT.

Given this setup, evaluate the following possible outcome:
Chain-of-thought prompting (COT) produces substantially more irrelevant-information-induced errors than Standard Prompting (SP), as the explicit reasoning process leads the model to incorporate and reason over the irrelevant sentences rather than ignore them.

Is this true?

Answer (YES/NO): YES